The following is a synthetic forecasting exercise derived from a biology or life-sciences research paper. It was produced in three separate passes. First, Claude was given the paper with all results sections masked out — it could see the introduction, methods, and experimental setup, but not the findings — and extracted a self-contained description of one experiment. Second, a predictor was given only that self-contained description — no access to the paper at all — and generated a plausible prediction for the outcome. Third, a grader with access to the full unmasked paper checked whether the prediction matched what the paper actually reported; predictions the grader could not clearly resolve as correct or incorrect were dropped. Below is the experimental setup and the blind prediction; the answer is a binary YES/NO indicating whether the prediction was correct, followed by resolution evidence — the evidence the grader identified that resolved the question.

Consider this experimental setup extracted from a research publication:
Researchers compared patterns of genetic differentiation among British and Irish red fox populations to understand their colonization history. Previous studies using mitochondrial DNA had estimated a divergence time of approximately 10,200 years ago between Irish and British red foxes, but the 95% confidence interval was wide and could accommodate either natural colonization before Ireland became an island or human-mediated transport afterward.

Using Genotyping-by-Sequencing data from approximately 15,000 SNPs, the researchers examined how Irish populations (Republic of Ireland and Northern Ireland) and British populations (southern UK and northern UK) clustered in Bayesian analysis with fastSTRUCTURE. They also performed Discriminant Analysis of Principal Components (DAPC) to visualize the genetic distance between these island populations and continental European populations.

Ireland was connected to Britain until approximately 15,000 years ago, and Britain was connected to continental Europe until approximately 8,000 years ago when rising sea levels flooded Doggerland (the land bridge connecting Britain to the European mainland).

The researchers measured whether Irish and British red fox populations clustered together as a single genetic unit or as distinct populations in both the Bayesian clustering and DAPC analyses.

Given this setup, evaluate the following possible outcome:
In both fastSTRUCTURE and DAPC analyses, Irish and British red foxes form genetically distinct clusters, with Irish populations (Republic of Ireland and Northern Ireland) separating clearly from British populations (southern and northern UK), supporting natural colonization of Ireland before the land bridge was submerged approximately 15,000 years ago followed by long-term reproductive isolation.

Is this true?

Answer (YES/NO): YES